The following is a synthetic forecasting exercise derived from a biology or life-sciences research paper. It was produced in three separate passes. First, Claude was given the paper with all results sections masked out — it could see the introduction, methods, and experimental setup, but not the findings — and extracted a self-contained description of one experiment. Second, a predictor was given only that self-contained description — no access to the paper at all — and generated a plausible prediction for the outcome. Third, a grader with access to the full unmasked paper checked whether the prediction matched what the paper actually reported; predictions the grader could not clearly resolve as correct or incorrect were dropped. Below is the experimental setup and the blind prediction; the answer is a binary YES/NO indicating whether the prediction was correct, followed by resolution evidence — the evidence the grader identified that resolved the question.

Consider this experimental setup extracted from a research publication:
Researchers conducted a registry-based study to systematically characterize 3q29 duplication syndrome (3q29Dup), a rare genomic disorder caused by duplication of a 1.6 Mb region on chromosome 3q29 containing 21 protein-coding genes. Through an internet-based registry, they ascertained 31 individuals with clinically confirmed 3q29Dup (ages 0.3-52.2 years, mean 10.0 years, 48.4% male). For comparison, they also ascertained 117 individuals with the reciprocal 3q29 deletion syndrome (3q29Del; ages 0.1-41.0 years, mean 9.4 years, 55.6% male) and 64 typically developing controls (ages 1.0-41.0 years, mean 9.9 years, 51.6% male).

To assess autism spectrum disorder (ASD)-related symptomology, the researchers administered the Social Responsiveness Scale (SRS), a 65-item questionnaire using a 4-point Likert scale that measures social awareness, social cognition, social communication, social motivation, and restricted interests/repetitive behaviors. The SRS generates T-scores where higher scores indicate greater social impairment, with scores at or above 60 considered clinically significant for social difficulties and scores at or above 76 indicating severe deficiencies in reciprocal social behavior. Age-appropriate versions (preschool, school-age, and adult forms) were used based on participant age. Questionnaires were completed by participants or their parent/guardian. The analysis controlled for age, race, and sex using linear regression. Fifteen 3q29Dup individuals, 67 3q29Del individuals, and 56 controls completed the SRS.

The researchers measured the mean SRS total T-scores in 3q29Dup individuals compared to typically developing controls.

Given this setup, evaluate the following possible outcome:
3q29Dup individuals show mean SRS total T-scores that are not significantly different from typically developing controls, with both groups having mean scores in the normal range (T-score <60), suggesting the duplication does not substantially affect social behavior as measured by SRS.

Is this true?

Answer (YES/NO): NO